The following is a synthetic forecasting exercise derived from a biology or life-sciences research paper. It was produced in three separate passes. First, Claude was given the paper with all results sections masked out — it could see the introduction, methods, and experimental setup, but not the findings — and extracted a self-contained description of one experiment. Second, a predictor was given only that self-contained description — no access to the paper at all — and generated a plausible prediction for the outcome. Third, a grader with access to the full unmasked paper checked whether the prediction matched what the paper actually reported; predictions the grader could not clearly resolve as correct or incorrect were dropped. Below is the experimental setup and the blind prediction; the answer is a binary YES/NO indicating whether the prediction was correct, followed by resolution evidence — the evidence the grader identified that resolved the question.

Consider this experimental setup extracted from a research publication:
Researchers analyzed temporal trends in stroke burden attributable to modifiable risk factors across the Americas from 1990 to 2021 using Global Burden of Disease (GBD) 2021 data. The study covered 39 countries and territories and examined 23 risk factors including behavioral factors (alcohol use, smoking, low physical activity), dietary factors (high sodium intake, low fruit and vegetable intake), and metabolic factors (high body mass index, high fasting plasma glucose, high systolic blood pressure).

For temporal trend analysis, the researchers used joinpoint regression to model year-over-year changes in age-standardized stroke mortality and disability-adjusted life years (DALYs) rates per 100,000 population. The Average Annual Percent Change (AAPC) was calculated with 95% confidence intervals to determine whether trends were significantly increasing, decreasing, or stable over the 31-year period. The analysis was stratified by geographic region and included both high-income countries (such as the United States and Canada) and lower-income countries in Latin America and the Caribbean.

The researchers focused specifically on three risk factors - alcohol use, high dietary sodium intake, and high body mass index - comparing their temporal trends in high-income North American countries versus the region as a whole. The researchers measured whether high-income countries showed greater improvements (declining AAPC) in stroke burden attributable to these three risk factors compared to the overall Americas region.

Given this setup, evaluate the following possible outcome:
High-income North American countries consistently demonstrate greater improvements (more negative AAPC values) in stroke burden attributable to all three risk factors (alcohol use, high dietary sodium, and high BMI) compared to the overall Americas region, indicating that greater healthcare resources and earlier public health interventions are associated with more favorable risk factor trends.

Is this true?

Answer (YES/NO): NO